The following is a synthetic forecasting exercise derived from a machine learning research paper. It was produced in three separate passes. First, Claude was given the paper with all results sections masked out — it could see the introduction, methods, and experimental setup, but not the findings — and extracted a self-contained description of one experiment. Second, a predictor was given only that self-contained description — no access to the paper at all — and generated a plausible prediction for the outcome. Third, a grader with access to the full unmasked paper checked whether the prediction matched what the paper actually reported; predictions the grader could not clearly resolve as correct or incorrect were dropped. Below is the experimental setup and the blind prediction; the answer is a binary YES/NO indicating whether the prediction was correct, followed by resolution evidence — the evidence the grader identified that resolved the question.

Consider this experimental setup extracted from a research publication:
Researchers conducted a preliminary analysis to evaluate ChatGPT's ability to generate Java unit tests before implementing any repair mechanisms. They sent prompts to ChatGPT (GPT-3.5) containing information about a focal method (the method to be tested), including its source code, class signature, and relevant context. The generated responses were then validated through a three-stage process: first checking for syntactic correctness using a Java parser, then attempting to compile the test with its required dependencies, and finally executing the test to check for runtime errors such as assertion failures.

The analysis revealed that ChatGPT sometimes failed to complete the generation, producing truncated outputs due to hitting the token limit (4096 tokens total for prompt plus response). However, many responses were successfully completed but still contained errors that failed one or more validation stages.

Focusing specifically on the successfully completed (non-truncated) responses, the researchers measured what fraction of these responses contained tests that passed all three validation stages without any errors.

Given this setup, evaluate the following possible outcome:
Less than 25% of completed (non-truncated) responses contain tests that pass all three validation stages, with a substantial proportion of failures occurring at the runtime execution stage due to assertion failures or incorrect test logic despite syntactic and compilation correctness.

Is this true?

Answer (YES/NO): NO